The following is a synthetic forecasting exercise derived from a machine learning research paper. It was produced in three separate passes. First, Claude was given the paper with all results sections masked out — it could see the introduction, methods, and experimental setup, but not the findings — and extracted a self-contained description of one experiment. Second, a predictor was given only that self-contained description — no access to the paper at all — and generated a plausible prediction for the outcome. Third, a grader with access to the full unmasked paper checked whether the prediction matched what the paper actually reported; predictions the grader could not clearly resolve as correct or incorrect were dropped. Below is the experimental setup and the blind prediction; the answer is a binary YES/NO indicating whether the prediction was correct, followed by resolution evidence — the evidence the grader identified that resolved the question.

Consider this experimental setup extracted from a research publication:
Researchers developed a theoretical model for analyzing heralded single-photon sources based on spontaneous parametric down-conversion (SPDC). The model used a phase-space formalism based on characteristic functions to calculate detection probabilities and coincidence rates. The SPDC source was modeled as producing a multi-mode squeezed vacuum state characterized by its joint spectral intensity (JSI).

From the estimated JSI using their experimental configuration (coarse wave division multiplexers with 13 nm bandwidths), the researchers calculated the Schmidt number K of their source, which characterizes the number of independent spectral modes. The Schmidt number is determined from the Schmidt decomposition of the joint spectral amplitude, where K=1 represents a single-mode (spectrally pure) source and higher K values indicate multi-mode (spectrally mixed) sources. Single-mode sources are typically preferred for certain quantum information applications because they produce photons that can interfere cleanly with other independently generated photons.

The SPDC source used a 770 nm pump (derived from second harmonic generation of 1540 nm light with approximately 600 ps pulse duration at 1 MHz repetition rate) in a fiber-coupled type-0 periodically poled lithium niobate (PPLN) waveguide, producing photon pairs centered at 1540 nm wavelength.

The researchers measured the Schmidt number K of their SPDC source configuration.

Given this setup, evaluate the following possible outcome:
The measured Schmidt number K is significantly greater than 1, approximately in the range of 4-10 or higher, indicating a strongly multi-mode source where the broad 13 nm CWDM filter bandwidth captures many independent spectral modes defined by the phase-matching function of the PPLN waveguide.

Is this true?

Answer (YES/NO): YES